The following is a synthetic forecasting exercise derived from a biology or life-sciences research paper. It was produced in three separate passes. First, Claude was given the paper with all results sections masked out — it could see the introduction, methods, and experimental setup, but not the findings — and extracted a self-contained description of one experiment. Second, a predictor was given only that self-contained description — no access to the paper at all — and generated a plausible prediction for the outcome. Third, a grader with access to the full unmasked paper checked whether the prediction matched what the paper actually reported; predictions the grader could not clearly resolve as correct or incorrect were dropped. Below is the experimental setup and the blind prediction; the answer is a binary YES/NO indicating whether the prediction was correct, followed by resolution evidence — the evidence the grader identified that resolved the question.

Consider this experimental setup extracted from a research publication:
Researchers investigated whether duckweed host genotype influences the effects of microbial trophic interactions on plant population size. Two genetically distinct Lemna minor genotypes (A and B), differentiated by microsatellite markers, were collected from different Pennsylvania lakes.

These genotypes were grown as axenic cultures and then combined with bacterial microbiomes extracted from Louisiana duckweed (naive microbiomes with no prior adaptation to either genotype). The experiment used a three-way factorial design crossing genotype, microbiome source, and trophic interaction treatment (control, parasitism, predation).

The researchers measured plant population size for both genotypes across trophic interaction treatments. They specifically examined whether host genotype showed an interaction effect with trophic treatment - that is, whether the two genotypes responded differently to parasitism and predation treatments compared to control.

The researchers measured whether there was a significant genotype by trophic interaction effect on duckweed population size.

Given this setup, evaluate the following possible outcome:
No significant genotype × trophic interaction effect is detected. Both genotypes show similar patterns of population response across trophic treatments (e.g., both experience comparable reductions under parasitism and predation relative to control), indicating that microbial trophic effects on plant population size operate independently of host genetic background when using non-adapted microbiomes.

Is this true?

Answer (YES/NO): YES